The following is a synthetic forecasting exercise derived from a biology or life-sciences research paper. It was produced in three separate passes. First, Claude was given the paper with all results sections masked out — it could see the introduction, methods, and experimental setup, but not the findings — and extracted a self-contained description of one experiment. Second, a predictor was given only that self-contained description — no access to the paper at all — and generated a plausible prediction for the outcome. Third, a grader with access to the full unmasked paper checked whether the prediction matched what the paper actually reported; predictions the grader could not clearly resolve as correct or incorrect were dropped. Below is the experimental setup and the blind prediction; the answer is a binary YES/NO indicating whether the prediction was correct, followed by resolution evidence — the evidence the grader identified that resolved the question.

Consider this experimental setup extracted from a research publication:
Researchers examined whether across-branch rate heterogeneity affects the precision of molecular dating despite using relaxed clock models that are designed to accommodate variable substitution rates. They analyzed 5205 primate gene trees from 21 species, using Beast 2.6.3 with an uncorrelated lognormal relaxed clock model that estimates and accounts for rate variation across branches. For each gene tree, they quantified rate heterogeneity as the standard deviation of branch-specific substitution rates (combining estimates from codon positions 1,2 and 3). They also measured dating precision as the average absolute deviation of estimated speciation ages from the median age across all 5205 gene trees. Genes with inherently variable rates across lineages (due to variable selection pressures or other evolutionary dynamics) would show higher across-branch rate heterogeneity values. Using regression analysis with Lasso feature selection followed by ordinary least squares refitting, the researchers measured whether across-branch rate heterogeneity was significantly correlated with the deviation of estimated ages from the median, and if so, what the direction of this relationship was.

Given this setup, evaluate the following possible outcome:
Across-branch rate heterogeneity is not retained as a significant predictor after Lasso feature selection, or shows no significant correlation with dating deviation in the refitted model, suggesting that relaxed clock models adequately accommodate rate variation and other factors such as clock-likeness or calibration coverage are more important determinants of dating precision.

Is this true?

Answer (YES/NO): NO